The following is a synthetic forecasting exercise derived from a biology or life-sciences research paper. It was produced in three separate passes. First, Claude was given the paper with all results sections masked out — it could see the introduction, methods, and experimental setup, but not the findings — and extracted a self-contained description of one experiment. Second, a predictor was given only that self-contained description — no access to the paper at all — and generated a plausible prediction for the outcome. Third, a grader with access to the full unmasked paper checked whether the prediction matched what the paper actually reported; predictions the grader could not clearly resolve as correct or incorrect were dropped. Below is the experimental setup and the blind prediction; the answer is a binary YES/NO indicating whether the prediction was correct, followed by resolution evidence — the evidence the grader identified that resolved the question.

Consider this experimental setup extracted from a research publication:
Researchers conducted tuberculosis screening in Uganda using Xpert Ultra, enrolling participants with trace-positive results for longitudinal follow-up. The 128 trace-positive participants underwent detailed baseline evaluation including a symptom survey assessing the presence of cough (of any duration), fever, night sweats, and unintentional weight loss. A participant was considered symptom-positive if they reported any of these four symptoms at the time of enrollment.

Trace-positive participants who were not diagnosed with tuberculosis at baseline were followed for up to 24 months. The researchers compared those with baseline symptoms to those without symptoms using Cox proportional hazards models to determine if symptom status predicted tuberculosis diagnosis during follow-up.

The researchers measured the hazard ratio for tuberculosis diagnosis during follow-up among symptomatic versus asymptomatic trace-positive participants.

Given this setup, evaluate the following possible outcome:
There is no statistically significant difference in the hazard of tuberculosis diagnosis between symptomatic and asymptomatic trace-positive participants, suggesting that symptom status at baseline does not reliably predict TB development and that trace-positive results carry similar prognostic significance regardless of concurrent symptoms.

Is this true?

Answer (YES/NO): YES